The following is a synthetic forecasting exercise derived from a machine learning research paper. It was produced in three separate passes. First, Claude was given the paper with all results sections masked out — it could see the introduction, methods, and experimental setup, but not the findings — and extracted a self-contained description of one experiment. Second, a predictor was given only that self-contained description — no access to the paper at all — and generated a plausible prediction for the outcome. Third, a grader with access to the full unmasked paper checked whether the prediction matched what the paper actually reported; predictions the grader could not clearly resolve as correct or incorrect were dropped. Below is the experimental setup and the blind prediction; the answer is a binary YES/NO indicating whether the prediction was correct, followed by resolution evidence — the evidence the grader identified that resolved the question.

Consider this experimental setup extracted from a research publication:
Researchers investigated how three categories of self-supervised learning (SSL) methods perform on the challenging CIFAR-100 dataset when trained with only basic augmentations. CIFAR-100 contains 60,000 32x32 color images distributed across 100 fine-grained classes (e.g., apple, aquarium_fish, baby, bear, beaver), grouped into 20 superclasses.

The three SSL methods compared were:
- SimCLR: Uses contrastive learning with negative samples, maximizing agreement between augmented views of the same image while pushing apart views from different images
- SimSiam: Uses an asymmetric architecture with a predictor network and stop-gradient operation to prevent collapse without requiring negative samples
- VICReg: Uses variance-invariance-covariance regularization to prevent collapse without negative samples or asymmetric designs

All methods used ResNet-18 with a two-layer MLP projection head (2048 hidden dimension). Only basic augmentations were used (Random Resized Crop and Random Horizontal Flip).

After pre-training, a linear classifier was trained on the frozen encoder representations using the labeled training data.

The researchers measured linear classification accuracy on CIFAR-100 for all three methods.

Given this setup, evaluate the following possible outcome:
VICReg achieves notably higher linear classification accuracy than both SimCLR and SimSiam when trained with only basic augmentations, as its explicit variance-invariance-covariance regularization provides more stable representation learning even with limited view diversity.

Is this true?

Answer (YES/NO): NO